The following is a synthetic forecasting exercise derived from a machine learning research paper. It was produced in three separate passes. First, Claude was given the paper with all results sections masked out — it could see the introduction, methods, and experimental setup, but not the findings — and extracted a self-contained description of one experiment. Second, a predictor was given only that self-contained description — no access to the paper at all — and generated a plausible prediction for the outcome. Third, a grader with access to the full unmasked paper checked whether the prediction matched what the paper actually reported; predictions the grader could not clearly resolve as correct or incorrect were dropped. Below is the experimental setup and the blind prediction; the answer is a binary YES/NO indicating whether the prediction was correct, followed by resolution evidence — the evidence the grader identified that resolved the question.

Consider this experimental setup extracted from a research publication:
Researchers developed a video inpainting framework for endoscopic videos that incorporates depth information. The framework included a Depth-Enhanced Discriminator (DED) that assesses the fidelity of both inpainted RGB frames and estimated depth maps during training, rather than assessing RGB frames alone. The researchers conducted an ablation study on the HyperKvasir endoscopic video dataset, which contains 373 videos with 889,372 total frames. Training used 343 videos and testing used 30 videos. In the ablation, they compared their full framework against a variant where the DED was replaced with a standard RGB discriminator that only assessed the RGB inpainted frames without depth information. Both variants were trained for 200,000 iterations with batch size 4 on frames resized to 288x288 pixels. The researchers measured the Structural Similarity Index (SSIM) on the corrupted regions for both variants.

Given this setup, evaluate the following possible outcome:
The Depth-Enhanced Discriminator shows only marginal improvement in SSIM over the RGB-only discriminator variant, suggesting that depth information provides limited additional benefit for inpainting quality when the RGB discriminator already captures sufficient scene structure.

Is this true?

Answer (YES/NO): NO